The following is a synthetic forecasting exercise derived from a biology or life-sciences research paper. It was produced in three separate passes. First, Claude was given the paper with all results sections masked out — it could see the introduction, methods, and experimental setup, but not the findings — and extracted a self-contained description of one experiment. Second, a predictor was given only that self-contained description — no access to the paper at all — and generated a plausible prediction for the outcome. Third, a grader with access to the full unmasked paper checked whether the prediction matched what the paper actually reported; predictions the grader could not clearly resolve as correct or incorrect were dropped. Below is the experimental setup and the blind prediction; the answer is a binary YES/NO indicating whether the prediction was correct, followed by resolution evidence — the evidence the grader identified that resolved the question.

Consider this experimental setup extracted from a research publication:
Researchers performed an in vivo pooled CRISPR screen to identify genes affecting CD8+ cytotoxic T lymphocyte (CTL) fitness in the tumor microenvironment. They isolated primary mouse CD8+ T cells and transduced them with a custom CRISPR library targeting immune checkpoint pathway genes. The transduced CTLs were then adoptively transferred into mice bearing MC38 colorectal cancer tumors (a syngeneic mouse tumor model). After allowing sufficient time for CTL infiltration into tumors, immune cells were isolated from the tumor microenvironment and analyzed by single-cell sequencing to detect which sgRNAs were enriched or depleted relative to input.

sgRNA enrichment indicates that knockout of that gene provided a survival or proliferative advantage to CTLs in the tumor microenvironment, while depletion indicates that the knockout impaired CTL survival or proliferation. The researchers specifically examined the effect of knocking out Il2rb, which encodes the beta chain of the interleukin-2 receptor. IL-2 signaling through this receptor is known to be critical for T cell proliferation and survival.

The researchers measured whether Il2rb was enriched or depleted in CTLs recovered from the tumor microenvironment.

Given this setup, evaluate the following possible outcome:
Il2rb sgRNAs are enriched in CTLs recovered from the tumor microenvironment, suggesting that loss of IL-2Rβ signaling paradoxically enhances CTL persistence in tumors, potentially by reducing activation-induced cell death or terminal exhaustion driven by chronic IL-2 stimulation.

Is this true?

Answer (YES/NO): NO